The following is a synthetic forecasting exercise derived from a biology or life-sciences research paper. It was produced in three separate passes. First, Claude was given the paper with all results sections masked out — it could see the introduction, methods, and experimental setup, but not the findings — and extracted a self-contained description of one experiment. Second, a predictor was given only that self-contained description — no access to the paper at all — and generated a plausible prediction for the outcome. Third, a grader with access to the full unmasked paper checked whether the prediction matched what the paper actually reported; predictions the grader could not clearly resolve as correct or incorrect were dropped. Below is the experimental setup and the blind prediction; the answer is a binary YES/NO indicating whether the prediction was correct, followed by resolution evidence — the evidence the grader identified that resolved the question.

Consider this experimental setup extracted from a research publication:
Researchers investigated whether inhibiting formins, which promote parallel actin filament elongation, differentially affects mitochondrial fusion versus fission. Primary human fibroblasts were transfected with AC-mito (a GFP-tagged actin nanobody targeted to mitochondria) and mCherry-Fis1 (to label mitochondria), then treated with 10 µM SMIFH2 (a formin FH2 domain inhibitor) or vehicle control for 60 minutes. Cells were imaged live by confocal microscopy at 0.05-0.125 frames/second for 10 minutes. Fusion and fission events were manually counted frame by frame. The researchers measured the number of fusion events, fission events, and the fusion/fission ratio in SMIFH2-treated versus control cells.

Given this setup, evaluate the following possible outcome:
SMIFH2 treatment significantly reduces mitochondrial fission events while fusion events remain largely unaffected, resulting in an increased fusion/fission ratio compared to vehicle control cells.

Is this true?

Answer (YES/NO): NO